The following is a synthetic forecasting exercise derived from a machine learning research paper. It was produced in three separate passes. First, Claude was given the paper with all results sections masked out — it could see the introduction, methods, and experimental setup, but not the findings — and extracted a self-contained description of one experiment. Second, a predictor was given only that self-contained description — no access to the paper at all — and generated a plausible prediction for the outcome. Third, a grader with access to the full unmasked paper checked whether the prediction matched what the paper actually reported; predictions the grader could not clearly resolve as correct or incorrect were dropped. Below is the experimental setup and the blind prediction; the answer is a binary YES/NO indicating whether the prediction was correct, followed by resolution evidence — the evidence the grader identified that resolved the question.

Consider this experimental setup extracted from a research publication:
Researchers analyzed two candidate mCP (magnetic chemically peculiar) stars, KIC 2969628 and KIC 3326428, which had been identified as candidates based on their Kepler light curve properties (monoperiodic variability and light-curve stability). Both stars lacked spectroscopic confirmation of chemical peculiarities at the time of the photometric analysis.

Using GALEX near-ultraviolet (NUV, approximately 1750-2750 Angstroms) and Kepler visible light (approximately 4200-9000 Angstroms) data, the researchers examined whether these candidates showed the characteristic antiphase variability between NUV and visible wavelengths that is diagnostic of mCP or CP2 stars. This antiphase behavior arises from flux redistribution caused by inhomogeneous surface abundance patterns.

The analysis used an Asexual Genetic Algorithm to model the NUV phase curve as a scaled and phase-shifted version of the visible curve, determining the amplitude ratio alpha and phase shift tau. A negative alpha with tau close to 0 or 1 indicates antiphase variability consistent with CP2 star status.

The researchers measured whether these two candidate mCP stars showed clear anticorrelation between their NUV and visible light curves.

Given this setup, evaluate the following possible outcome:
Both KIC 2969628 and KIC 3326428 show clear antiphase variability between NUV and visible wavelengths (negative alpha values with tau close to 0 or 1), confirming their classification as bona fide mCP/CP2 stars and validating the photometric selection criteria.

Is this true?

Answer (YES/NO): NO